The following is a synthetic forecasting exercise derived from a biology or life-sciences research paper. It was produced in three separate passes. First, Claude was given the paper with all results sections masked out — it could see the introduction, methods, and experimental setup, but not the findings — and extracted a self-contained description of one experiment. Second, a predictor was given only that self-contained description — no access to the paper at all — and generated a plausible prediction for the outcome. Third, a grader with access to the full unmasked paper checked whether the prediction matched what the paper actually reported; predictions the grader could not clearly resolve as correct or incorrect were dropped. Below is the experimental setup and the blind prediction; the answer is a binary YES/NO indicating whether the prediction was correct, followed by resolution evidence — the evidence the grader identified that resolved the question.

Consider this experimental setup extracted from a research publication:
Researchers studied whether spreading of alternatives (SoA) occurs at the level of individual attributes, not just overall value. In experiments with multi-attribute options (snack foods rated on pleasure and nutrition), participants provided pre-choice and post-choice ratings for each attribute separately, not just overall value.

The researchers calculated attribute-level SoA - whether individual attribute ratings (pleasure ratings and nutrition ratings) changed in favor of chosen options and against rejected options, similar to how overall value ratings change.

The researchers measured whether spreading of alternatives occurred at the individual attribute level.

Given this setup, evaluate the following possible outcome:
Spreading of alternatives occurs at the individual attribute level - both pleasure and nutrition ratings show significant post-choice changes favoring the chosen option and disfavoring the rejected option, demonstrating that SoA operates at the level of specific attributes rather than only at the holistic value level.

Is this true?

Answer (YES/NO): YES